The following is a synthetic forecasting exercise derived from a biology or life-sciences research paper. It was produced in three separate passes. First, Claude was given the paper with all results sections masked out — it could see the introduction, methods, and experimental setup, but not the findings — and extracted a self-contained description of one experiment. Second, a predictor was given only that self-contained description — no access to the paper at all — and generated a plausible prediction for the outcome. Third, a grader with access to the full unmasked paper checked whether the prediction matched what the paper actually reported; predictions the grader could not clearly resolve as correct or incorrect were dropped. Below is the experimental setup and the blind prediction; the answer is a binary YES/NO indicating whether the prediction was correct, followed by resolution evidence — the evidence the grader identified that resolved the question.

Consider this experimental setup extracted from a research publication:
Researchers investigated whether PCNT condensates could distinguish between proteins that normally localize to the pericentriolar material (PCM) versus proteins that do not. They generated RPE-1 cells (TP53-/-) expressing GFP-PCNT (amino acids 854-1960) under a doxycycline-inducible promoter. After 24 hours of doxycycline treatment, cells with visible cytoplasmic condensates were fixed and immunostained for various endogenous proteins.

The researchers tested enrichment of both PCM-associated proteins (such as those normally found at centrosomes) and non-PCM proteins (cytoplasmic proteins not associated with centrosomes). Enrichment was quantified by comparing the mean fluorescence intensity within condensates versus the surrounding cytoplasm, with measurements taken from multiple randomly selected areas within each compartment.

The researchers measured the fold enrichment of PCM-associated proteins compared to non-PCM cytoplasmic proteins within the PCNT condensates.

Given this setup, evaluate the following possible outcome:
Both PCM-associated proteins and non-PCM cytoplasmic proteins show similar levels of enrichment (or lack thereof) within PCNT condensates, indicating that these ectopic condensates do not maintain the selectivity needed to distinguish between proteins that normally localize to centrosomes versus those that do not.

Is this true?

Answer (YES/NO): NO